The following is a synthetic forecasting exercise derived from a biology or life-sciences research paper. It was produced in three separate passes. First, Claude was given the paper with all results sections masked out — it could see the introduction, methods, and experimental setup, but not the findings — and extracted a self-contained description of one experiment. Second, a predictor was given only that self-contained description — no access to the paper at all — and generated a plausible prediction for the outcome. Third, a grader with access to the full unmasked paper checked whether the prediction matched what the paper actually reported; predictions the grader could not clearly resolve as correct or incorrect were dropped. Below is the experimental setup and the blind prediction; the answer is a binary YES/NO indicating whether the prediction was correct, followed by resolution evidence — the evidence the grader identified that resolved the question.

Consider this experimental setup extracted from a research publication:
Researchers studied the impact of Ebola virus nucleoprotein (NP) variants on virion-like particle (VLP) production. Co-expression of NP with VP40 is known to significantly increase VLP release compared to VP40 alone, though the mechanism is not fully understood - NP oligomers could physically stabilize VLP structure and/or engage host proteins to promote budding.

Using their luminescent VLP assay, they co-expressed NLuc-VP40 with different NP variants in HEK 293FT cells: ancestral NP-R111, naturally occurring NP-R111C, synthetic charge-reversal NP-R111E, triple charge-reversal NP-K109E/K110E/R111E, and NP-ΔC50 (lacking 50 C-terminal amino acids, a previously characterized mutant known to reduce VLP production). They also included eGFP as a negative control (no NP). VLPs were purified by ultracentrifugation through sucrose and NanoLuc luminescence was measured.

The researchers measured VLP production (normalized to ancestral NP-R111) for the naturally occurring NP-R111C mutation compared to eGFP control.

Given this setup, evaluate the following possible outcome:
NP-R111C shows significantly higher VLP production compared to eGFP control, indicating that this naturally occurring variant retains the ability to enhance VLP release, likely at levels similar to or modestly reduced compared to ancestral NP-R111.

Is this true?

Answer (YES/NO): NO